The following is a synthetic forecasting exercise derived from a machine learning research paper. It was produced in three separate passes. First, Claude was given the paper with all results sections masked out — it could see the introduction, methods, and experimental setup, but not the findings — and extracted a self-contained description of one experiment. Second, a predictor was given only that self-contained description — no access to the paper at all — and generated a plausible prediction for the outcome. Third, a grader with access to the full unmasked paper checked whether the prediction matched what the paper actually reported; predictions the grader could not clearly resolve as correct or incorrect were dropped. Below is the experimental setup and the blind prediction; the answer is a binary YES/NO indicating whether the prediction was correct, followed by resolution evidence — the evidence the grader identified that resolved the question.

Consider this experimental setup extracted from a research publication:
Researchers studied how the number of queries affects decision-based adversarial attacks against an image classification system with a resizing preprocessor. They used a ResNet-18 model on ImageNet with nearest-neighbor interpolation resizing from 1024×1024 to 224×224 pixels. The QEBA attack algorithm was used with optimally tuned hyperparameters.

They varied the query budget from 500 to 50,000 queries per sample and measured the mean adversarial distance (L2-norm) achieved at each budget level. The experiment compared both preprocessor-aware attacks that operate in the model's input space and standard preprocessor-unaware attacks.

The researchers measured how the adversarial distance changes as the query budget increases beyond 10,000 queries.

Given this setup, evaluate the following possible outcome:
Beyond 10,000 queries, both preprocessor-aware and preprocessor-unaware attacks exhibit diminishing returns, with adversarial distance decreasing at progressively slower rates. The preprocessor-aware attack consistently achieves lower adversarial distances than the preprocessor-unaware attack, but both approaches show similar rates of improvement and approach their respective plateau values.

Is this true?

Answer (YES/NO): YES